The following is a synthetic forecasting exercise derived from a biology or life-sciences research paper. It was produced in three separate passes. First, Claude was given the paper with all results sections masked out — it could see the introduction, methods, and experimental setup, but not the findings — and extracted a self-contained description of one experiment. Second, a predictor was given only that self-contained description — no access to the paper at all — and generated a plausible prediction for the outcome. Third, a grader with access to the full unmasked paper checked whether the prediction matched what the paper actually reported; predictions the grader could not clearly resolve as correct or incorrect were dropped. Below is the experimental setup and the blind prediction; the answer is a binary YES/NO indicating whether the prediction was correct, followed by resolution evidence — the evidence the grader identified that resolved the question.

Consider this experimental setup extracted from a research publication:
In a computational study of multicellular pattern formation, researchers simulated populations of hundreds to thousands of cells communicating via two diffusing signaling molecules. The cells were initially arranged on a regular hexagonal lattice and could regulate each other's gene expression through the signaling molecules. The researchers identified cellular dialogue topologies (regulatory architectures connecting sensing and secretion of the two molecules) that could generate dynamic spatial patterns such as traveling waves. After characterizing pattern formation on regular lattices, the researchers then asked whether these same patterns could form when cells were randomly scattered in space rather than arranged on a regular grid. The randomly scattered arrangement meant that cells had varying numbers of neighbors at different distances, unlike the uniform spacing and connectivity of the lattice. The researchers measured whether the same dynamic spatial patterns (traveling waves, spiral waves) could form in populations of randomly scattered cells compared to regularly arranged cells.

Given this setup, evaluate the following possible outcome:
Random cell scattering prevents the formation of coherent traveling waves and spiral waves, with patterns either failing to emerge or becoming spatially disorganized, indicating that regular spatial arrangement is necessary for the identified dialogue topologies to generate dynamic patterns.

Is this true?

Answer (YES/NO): NO